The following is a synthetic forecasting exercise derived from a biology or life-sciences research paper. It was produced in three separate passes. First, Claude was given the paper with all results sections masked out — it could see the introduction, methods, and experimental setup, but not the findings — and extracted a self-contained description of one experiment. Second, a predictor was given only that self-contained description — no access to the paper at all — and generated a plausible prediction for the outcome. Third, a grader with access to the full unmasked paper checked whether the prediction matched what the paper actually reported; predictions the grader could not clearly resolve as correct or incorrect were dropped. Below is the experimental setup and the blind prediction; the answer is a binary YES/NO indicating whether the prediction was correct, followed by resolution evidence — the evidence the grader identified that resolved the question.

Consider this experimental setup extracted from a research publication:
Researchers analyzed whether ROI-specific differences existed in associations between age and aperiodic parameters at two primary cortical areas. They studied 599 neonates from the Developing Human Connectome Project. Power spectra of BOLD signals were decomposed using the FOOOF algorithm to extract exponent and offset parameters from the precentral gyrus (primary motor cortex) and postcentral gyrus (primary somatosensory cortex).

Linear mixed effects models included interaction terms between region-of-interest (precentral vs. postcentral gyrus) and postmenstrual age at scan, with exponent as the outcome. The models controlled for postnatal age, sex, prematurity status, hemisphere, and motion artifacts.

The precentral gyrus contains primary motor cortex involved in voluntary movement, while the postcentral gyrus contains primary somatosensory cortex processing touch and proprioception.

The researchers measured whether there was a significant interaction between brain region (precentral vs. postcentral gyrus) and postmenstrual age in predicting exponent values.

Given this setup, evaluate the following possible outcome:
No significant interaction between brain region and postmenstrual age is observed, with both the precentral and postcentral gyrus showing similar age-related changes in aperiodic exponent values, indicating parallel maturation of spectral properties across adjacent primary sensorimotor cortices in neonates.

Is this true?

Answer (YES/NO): NO